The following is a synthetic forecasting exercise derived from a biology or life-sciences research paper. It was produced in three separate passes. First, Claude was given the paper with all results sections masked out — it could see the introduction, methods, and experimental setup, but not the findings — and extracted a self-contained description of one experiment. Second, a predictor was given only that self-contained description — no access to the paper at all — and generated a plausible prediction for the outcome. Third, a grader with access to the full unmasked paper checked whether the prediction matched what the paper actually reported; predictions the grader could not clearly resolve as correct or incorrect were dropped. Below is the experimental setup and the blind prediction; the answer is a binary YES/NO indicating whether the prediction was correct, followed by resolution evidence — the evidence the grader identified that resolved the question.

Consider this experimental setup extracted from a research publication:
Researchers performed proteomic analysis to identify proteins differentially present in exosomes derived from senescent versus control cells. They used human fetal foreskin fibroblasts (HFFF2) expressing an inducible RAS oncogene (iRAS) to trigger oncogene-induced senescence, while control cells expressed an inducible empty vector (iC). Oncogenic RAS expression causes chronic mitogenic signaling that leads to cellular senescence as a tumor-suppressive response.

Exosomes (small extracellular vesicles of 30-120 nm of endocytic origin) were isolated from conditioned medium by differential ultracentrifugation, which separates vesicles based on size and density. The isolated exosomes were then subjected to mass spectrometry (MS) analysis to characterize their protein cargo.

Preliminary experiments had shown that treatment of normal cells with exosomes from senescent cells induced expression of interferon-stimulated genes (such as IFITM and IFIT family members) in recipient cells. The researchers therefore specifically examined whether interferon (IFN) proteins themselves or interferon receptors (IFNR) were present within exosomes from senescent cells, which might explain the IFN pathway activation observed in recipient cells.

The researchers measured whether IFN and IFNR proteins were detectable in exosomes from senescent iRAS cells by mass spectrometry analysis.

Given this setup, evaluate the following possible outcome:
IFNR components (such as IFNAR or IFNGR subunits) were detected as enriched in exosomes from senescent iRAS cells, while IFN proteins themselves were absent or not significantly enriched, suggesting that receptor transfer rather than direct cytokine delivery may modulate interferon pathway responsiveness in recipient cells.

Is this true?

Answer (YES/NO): NO